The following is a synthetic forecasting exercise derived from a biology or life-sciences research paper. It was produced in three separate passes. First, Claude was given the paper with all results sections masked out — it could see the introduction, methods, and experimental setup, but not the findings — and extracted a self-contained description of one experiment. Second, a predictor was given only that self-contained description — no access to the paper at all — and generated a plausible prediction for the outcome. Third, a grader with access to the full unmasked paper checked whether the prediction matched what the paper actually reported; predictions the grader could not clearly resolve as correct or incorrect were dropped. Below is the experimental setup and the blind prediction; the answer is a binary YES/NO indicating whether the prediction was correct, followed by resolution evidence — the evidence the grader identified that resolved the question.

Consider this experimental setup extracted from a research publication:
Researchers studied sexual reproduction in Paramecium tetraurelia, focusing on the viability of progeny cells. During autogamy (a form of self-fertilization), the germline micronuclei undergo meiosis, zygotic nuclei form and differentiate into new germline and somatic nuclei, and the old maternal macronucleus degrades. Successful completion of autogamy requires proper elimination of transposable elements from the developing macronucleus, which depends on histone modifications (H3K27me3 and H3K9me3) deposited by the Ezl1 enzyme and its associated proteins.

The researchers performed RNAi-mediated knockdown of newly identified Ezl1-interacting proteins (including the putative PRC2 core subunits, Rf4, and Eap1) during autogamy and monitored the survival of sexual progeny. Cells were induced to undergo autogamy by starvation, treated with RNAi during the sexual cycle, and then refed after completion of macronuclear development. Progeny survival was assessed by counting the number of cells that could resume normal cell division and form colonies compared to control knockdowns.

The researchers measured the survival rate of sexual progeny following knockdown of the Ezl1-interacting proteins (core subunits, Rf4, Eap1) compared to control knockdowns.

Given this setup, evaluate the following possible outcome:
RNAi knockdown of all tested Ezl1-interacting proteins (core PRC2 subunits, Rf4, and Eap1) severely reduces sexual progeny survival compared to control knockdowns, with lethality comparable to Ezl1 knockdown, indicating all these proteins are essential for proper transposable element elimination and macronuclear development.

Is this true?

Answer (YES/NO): NO